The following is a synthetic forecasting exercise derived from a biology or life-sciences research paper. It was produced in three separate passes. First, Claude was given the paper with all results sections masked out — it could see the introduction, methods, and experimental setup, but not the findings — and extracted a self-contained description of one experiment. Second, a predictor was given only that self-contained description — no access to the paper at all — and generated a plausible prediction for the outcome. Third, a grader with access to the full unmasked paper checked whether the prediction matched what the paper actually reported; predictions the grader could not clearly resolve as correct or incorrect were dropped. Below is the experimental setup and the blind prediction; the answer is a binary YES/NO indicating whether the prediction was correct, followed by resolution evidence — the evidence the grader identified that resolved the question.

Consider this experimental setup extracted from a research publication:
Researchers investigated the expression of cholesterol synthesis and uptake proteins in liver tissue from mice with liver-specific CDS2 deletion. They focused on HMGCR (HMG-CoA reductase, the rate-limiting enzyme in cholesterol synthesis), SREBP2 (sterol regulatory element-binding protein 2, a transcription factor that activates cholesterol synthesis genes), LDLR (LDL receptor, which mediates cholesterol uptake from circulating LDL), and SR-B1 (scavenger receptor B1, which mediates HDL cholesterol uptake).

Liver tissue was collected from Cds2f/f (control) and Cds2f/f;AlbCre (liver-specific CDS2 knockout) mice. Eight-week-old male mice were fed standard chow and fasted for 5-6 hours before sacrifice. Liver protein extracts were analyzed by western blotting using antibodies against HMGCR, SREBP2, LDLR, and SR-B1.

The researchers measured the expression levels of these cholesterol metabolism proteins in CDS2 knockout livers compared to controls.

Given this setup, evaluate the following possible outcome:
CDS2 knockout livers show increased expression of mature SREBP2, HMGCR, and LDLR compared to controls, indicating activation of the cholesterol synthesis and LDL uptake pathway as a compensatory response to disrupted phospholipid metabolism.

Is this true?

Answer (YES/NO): NO